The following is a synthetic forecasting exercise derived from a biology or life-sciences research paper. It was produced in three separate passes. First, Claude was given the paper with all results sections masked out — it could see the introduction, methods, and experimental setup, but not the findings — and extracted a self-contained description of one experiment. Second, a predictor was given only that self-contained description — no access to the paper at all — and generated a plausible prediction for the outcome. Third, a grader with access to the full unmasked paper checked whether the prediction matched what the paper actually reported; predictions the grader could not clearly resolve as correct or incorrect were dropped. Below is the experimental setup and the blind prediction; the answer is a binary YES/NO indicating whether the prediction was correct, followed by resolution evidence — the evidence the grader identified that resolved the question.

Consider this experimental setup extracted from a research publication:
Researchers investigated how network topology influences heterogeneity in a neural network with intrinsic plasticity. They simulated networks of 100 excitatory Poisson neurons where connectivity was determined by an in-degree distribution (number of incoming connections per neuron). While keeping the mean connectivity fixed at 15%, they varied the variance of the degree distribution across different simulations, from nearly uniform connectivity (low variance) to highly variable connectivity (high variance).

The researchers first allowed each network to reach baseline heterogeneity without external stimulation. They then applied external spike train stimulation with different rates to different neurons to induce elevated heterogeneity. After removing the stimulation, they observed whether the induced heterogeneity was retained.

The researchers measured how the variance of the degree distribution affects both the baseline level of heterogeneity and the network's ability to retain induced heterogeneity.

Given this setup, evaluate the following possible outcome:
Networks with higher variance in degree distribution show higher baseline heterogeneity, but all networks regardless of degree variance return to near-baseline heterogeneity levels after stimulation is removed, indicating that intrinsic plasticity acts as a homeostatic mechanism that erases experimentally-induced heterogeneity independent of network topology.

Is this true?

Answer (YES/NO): NO